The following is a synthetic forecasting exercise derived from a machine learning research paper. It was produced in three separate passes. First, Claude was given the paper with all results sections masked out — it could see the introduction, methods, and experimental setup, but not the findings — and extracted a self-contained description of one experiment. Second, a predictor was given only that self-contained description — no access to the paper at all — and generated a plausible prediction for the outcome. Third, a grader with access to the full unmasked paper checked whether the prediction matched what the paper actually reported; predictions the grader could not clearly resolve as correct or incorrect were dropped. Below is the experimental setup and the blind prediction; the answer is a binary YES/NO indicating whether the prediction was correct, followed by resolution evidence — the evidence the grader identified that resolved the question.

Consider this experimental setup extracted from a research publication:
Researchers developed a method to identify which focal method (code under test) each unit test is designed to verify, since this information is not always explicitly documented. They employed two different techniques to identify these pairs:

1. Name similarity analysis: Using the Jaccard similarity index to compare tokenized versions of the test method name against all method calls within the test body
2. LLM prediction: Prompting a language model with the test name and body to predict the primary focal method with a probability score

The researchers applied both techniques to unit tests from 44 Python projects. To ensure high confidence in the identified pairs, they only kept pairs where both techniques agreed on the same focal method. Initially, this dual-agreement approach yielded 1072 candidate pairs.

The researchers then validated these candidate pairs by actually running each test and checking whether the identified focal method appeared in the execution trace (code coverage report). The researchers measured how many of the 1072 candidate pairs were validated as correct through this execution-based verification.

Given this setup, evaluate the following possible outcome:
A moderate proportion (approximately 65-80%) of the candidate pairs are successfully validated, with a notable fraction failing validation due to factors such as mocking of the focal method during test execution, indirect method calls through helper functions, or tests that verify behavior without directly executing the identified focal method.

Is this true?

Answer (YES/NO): NO